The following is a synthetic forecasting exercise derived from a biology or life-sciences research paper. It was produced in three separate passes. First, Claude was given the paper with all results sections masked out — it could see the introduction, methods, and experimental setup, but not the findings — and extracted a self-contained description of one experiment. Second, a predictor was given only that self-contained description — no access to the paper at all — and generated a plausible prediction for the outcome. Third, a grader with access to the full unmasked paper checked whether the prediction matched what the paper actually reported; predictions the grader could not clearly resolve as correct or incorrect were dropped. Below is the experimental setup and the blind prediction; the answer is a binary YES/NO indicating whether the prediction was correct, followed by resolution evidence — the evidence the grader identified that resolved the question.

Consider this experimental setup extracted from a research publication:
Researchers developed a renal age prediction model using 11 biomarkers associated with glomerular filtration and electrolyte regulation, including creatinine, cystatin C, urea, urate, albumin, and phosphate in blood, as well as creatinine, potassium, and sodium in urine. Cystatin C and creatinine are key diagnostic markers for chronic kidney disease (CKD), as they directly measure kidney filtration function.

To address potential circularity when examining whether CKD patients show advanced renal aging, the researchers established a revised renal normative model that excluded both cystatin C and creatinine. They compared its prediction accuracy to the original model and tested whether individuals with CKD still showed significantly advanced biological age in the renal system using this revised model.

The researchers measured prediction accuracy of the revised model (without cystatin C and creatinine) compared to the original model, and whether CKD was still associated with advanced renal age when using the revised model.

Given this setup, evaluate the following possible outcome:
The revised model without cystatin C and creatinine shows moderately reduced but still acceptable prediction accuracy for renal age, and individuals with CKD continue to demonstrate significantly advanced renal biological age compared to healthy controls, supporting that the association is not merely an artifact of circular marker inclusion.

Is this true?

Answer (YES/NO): YES